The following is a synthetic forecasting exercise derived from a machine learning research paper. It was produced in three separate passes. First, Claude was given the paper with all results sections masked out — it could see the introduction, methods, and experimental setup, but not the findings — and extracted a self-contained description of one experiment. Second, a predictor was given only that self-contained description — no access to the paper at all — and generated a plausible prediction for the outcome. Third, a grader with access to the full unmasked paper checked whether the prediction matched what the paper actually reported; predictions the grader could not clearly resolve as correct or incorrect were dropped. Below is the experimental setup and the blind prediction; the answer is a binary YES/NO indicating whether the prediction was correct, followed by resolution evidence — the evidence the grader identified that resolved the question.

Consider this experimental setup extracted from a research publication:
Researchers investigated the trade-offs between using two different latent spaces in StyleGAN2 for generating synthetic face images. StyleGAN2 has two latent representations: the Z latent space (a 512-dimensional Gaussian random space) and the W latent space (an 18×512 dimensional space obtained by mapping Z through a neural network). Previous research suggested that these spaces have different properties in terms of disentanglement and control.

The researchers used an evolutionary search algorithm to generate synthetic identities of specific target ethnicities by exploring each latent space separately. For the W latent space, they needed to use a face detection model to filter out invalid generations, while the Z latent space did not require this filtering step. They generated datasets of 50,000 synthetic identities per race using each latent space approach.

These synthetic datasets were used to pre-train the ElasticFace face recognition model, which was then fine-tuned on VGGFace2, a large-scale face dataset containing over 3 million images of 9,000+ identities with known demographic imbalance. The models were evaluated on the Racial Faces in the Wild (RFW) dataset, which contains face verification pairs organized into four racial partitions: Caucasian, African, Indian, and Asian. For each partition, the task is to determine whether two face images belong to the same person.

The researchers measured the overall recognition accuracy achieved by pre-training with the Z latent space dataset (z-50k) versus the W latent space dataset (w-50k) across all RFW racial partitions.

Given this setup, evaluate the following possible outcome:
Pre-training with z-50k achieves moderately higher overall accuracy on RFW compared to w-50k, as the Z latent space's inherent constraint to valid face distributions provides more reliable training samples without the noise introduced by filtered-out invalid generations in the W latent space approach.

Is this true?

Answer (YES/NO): NO